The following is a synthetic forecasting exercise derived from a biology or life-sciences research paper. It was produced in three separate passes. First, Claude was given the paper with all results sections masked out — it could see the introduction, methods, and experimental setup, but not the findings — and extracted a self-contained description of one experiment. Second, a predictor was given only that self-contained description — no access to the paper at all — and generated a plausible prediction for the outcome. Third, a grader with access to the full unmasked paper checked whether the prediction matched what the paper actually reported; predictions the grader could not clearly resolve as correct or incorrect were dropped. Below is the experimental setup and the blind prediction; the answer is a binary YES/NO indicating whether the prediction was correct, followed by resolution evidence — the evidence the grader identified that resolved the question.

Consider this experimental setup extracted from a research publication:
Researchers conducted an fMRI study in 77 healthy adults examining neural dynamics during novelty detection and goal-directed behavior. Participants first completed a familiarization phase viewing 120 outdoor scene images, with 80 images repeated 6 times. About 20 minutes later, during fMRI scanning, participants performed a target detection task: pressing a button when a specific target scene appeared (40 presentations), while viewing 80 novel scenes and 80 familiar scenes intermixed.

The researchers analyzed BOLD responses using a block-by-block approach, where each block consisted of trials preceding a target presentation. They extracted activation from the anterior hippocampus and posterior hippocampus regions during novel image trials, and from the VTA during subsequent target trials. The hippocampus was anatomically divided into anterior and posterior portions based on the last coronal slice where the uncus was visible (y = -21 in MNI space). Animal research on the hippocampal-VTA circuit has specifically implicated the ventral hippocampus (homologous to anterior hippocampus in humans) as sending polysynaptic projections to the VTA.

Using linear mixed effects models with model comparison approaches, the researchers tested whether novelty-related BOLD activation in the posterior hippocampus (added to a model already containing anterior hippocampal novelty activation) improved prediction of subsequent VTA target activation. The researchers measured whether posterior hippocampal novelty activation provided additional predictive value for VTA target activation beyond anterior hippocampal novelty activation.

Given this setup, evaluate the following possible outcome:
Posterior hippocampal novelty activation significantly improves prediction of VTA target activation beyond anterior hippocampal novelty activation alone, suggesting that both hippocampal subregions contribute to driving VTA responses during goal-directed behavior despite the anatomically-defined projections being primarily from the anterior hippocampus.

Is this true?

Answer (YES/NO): NO